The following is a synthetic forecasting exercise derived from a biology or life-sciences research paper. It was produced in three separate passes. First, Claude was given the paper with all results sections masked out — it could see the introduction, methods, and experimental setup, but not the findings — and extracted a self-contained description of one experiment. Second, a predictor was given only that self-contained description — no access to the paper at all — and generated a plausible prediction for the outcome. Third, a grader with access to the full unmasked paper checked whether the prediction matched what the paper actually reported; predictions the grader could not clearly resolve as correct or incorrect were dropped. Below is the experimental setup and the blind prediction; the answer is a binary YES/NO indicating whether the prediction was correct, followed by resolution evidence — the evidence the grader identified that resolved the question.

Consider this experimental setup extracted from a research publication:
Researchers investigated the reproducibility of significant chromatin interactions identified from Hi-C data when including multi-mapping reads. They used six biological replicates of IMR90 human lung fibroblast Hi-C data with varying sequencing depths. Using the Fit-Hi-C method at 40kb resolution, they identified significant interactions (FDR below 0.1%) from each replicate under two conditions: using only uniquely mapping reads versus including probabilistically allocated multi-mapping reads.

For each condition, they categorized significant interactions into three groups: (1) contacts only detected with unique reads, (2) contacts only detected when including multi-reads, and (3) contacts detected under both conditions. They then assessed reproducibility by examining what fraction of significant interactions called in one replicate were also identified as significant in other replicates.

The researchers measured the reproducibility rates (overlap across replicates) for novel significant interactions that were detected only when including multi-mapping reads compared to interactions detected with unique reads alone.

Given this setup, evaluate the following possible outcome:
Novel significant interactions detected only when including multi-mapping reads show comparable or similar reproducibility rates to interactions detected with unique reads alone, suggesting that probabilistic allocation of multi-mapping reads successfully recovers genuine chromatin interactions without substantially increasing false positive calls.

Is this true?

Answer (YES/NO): NO